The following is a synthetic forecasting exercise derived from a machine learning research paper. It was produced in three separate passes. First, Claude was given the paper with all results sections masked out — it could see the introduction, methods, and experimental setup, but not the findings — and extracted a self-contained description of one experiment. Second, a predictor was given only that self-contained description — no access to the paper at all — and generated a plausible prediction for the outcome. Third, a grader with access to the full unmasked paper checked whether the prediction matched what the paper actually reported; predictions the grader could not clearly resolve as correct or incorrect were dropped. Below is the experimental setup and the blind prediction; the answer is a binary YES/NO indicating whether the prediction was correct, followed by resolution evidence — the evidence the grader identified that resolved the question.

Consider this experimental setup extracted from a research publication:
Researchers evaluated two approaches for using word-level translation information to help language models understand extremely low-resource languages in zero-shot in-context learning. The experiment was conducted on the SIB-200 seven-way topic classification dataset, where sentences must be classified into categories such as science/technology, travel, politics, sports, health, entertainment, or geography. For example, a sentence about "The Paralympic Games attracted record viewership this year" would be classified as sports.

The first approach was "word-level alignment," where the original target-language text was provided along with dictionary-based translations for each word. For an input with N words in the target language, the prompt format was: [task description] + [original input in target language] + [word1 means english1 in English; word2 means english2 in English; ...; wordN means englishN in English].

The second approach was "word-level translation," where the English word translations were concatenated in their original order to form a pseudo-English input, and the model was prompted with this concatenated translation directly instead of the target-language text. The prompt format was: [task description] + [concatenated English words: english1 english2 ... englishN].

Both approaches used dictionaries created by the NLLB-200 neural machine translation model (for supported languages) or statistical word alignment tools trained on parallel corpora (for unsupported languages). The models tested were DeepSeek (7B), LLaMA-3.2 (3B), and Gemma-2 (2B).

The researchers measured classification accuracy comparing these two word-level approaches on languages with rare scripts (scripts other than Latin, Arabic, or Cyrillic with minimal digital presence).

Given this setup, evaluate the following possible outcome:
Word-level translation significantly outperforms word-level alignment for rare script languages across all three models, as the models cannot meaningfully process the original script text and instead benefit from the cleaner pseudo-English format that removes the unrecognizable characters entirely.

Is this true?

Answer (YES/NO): NO